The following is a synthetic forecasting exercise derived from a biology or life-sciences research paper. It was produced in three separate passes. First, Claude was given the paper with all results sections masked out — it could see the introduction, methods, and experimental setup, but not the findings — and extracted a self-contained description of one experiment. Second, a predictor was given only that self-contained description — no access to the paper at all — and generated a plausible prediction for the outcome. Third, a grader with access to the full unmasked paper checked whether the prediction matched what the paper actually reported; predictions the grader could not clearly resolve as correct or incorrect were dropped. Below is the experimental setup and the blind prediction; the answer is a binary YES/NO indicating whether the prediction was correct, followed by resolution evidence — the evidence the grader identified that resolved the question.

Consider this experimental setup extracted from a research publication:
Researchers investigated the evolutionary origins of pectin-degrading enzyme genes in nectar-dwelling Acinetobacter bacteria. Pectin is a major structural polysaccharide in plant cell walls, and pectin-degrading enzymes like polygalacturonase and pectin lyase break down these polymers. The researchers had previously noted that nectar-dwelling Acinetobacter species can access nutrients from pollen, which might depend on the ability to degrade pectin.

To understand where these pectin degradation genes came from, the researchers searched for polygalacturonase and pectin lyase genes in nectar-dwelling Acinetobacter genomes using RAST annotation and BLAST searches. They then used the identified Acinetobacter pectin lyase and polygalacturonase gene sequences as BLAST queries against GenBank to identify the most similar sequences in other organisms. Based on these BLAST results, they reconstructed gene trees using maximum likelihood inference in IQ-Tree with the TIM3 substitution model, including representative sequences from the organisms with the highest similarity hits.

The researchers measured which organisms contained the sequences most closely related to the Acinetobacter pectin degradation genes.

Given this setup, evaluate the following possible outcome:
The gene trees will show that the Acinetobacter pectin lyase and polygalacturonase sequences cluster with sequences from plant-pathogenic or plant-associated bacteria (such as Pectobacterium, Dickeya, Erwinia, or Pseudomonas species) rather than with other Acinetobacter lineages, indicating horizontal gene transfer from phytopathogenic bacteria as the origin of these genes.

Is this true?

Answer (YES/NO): YES